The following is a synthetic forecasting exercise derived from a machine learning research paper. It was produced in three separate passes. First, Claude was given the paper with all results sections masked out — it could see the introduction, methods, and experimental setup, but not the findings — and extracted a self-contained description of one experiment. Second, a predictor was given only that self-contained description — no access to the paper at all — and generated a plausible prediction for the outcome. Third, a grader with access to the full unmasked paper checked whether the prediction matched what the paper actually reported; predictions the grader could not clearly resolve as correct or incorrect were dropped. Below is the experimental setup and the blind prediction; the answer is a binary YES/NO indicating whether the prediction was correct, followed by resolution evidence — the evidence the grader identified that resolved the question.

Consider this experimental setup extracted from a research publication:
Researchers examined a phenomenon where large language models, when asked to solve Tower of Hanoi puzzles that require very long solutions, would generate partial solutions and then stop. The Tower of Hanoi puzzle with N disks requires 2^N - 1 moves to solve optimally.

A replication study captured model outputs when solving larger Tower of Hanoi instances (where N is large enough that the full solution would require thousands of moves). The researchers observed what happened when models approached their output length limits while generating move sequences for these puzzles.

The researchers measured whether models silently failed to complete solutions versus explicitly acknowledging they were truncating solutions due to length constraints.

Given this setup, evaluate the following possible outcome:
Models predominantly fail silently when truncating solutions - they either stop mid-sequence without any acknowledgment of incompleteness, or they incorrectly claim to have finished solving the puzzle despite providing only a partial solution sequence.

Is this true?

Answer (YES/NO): NO